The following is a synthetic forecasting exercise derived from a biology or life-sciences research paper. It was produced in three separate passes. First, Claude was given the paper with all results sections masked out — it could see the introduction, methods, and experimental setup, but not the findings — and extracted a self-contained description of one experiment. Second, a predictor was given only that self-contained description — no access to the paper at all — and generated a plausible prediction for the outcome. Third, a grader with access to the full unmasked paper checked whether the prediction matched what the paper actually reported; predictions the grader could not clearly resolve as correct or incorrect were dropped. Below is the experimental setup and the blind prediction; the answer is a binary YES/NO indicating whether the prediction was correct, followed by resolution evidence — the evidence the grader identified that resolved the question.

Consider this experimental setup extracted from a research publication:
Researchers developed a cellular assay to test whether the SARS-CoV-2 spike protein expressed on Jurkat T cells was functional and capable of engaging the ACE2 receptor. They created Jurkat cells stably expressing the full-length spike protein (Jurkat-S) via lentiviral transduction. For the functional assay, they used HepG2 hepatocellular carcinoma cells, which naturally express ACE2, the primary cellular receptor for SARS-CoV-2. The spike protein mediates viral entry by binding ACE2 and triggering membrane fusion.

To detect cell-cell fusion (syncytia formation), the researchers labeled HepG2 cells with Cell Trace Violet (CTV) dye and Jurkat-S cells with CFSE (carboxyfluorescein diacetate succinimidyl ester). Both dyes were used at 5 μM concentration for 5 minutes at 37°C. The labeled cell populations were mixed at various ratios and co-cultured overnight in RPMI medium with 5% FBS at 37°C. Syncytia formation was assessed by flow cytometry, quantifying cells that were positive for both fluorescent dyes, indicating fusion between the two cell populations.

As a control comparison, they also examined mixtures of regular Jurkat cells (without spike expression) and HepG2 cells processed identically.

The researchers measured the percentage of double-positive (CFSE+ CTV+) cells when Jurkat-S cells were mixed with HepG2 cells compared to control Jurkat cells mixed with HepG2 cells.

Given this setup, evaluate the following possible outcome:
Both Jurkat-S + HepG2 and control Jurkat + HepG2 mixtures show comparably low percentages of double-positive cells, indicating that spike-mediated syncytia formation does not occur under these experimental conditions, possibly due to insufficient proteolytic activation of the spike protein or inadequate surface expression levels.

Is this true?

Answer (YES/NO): NO